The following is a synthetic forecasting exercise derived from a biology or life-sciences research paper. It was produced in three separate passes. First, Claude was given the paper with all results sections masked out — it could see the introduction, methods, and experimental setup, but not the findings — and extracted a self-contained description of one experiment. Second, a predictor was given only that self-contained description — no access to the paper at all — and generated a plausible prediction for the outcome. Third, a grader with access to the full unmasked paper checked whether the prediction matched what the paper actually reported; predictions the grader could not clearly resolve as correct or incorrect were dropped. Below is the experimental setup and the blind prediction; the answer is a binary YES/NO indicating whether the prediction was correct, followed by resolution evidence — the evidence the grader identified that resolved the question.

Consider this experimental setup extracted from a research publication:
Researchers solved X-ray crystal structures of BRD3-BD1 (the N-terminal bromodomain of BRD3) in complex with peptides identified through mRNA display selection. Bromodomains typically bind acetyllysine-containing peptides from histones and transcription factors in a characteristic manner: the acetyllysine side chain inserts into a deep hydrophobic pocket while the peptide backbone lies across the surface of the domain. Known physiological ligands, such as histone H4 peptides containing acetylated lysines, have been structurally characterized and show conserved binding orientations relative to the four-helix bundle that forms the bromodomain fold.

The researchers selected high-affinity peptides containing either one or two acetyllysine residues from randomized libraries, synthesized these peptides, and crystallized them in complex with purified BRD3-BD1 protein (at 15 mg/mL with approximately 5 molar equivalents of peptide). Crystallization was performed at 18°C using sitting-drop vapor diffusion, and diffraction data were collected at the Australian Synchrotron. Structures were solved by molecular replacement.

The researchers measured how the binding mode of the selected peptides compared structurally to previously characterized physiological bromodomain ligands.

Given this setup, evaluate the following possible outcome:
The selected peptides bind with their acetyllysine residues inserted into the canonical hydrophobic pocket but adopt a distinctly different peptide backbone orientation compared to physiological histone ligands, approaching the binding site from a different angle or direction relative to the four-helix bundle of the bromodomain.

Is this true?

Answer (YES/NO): YES